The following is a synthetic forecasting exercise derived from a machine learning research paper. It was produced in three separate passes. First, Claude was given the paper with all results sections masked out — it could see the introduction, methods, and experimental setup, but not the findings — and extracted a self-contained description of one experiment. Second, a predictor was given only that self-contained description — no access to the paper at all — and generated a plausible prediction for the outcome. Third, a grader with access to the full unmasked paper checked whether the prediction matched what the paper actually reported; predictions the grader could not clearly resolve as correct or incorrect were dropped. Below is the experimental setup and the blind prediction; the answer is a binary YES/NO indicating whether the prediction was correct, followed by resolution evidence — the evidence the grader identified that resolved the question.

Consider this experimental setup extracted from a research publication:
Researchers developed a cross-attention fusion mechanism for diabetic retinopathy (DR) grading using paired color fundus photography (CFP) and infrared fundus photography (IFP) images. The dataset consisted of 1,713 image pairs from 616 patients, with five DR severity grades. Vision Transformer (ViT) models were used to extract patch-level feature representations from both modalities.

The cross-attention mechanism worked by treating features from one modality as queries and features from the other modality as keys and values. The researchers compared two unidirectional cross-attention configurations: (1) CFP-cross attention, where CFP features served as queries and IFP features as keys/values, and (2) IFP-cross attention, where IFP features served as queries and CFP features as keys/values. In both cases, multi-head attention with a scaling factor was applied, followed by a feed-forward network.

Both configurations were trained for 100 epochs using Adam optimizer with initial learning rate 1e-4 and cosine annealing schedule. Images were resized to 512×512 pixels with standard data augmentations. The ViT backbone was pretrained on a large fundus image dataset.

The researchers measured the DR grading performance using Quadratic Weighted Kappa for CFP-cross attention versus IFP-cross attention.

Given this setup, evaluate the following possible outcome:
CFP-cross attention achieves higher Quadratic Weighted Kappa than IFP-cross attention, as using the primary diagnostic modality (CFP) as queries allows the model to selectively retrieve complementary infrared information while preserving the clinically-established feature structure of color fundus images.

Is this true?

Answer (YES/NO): NO